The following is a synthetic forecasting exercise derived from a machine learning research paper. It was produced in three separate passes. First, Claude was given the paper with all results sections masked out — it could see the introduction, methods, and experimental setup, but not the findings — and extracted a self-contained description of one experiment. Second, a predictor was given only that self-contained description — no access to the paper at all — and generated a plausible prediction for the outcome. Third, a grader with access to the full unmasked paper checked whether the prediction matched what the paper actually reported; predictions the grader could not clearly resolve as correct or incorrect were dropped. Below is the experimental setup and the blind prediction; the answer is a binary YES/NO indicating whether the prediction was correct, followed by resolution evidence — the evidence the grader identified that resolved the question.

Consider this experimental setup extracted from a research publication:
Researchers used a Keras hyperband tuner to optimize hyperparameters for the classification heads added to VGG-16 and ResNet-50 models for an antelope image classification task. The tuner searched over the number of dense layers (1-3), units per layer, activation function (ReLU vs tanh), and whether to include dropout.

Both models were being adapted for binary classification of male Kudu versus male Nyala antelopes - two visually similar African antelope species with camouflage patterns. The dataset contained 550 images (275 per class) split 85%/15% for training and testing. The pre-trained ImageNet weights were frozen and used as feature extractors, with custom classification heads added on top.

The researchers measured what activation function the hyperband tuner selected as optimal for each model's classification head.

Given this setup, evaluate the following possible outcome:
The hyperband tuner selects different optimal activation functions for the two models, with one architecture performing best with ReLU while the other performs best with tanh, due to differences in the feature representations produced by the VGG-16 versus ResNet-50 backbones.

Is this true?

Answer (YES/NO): YES